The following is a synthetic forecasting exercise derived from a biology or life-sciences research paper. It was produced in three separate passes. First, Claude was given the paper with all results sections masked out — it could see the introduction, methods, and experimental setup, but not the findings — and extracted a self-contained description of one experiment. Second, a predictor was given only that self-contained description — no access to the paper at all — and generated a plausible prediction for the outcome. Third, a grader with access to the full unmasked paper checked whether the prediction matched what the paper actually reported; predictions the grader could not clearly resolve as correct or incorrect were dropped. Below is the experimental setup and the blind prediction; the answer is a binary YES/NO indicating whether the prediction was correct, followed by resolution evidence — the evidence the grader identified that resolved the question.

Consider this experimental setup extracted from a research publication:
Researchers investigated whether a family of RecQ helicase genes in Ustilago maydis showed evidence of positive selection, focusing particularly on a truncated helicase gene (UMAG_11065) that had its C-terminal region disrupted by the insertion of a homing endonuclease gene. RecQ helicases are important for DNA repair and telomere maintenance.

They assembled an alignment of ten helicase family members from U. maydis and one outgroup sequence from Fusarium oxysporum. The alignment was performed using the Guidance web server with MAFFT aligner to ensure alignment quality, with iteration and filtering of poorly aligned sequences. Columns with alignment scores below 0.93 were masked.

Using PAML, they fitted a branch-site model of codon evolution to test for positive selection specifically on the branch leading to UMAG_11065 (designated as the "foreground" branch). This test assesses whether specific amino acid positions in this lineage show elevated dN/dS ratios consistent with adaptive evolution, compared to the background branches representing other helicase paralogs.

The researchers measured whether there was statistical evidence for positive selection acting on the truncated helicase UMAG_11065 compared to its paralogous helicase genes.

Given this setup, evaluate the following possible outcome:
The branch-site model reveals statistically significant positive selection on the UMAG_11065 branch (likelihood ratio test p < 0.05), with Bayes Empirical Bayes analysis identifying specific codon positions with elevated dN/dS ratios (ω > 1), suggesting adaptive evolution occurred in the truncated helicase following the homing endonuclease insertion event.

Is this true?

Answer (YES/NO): NO